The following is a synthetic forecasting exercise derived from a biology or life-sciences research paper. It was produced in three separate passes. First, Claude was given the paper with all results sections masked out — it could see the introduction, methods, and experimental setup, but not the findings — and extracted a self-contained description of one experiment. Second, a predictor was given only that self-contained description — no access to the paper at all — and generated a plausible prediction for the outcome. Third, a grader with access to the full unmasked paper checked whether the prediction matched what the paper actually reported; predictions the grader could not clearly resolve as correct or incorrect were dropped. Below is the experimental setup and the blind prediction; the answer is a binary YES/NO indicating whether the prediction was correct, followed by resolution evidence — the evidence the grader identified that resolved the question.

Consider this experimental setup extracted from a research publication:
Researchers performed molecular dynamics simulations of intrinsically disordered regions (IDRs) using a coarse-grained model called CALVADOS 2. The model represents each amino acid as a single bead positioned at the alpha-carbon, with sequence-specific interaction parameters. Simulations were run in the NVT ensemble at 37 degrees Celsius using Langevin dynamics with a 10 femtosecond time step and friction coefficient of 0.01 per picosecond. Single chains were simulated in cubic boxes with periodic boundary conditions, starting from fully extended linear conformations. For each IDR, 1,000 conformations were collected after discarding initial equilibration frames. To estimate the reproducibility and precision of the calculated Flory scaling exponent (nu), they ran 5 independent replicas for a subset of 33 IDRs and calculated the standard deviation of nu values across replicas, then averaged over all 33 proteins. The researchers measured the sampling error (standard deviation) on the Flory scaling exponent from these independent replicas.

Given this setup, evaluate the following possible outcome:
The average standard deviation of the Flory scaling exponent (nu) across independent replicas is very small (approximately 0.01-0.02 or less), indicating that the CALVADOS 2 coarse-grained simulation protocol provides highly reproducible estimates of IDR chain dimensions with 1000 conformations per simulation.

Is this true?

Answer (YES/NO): YES